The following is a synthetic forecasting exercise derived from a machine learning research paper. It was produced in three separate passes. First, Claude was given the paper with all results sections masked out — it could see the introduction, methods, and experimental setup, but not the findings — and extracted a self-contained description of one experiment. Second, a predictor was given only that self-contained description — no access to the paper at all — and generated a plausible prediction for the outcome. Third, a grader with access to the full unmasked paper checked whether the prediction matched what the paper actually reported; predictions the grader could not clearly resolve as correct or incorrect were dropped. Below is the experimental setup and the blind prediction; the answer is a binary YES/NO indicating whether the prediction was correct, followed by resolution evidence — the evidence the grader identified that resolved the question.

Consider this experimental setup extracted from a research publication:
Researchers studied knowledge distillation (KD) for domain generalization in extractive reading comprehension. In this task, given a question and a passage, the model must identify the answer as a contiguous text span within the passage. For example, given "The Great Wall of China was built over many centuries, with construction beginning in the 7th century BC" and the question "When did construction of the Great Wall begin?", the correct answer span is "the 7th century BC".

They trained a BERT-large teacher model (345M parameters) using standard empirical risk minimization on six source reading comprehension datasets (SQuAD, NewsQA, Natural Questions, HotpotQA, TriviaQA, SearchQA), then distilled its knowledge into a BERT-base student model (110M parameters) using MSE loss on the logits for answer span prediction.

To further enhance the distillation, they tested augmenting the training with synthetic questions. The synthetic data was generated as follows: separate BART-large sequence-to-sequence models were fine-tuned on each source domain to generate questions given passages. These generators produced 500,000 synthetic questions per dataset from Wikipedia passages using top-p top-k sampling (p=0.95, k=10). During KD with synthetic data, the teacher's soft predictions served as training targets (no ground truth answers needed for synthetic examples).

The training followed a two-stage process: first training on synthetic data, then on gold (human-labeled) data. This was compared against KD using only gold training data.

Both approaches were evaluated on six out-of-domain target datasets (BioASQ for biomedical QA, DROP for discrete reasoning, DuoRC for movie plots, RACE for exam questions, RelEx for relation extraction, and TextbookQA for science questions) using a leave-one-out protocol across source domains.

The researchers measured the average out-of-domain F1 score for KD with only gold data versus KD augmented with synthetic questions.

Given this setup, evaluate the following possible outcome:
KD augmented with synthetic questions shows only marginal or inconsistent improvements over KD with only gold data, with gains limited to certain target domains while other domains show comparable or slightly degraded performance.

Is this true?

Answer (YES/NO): NO